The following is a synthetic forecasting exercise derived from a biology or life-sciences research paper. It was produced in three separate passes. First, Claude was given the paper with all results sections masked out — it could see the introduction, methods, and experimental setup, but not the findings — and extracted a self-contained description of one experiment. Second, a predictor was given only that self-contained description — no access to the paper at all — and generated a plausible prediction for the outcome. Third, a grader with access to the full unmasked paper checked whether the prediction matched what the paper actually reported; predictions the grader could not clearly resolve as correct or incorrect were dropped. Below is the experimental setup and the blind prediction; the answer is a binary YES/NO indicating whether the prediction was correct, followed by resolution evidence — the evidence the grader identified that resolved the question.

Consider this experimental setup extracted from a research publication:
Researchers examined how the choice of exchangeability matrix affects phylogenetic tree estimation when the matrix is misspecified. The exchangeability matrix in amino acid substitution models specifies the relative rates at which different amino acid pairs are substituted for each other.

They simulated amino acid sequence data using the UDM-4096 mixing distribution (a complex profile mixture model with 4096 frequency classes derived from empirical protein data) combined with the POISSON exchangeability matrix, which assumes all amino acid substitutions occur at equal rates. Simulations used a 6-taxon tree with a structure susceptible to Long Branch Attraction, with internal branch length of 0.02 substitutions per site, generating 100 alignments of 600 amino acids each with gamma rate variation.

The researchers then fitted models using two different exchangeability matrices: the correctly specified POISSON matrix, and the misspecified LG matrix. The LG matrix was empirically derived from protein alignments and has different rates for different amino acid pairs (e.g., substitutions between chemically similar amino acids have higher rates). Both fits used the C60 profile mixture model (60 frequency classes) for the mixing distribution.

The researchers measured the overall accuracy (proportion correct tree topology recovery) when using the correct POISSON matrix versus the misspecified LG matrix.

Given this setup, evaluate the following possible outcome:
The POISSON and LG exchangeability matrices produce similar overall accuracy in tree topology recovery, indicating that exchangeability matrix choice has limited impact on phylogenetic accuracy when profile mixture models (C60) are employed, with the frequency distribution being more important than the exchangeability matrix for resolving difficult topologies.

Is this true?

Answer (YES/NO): NO